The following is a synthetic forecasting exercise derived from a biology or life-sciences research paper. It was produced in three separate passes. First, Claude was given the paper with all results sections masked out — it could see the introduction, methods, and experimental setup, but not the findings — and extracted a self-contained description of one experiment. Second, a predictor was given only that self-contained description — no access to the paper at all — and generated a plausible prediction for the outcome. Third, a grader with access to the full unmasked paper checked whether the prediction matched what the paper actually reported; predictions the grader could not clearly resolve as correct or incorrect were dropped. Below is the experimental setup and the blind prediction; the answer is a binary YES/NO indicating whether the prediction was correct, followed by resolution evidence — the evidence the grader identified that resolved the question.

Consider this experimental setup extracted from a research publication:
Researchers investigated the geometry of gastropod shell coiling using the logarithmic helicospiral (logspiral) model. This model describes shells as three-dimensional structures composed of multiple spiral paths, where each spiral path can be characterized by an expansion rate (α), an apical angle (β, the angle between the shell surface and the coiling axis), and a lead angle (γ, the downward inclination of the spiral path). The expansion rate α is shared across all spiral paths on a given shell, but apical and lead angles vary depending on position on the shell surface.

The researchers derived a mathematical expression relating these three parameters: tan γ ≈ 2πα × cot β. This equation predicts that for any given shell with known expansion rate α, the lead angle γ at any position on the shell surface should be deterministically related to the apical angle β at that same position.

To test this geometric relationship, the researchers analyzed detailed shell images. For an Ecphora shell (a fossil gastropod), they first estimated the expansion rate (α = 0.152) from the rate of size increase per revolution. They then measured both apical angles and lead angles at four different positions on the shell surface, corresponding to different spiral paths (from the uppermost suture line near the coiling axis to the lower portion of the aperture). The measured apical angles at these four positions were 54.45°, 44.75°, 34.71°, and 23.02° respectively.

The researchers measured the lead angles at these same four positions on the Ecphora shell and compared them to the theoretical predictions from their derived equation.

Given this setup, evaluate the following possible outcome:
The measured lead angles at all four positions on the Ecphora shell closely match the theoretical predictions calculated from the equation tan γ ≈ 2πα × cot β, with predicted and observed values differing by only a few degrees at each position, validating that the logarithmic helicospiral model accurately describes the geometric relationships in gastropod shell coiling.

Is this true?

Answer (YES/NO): YES